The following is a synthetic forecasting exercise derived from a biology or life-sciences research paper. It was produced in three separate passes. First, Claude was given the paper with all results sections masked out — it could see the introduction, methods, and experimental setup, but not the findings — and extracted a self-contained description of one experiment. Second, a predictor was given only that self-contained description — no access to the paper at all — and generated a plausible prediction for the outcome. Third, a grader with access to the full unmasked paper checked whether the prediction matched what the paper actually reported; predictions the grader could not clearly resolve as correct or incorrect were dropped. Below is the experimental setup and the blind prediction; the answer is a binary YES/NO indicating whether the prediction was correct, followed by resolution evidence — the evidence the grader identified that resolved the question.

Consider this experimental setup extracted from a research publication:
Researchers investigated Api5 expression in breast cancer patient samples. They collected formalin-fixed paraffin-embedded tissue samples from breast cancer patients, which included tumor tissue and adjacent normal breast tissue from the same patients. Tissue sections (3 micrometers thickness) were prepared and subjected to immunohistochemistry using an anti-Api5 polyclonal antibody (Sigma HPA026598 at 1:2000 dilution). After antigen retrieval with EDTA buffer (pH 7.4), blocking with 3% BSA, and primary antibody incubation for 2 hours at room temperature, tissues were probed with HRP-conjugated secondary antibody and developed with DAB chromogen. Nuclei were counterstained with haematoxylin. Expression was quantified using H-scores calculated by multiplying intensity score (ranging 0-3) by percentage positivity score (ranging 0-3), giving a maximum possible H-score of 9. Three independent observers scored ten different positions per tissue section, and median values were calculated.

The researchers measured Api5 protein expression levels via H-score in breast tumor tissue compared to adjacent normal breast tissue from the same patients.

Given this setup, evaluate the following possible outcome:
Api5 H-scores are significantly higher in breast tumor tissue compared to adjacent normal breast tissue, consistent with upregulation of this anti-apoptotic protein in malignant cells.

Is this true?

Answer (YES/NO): YES